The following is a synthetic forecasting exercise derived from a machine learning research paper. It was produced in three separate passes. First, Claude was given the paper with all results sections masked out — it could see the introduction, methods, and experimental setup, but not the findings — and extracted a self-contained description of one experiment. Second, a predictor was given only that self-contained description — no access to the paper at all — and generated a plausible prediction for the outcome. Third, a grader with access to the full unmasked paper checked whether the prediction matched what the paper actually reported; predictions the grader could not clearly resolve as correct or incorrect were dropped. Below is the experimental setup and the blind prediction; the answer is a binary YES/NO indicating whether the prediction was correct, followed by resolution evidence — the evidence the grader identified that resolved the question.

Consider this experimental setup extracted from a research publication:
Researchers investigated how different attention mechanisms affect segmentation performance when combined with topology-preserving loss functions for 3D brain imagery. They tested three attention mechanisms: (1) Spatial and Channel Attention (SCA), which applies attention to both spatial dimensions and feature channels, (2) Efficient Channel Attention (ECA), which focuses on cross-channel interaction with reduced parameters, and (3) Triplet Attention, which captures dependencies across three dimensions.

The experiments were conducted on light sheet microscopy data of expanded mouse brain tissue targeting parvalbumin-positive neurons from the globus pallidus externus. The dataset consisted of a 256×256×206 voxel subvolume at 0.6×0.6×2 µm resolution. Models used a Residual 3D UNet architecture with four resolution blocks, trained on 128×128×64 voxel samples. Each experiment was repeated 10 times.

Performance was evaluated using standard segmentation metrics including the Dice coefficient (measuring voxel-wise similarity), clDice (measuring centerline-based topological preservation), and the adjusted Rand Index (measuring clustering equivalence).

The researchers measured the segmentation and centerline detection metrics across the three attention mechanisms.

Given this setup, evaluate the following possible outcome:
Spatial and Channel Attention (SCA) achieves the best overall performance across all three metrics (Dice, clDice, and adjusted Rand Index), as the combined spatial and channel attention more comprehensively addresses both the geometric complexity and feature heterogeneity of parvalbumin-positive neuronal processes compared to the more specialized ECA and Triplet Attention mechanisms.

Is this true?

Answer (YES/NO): YES